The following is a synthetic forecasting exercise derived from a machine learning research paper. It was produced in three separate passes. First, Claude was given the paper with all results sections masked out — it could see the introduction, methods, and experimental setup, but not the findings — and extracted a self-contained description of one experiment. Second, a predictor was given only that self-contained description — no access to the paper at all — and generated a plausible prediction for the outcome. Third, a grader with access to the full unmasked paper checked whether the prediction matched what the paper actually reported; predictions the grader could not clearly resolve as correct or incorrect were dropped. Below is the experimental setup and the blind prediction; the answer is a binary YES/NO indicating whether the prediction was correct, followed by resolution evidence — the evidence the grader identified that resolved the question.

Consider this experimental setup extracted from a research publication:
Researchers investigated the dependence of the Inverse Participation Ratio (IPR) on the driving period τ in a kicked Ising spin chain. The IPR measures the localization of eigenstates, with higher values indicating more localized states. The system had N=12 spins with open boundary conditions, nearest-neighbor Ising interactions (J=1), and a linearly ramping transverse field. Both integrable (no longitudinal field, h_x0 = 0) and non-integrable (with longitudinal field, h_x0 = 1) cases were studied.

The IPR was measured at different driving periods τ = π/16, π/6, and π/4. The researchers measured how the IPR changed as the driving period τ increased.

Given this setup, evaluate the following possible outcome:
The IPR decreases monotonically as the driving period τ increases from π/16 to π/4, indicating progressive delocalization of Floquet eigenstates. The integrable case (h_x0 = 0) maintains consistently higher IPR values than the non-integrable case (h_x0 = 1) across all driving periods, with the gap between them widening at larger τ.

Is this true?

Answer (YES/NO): NO